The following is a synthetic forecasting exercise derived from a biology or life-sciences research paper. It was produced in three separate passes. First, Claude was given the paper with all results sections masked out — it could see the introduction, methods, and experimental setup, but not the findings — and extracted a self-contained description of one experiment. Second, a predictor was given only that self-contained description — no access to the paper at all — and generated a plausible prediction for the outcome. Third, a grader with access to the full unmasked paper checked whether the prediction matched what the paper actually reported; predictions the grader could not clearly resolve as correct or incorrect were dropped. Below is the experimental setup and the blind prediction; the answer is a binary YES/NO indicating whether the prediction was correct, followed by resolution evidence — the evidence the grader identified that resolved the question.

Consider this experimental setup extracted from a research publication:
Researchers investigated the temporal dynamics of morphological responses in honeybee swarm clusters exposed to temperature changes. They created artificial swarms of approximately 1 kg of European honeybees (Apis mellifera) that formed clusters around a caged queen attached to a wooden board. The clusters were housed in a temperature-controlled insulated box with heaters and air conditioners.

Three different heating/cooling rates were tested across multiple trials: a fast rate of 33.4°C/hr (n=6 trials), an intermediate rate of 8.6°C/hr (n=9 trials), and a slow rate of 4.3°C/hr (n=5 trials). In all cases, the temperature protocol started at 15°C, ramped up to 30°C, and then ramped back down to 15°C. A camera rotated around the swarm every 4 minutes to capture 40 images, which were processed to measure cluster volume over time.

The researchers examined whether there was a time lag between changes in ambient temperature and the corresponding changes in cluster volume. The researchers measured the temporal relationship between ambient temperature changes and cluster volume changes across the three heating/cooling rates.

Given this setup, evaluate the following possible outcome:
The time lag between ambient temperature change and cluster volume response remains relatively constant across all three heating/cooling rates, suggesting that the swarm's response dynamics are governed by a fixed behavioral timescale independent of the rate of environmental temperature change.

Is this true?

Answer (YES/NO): NO